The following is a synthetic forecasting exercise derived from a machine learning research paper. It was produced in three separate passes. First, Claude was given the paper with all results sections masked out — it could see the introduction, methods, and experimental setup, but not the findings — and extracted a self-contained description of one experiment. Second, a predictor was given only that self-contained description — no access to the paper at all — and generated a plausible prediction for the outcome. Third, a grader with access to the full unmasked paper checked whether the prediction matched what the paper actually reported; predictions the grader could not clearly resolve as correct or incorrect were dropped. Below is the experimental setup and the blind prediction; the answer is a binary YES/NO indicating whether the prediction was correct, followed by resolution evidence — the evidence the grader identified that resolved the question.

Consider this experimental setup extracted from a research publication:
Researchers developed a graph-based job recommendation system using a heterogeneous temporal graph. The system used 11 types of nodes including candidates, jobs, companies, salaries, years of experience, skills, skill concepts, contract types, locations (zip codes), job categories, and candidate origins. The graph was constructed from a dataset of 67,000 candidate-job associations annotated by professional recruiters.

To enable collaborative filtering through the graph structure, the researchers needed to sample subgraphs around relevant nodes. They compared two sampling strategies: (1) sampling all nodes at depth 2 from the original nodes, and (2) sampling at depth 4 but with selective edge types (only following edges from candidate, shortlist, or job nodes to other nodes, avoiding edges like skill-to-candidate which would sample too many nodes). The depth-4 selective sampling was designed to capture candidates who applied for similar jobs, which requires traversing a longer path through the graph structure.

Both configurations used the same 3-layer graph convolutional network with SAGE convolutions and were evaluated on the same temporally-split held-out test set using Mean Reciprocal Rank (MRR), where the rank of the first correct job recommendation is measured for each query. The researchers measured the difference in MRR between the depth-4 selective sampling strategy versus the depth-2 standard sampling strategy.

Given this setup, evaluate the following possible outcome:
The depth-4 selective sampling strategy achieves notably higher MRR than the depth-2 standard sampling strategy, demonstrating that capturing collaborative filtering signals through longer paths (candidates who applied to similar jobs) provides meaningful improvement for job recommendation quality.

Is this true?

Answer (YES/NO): YES